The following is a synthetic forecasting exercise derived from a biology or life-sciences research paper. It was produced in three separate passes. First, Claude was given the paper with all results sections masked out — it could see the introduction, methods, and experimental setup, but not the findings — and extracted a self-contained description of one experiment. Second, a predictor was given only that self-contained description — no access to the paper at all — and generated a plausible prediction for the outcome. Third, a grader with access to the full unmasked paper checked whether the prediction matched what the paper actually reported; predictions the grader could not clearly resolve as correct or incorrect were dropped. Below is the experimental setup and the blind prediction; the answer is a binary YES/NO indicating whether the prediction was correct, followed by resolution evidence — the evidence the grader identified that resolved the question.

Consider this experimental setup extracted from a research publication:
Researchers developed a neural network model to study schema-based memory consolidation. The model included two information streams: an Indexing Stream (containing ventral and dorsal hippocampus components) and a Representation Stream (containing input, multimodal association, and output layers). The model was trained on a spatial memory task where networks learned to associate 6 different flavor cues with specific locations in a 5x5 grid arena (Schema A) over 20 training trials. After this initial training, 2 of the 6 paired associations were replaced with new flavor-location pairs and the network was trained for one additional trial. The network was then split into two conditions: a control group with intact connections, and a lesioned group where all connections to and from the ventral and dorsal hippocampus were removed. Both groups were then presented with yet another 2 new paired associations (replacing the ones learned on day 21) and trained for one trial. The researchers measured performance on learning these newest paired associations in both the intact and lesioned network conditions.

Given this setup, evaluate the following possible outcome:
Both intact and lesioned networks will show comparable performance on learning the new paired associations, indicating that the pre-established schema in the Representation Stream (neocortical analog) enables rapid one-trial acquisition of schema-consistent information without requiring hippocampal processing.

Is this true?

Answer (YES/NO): NO